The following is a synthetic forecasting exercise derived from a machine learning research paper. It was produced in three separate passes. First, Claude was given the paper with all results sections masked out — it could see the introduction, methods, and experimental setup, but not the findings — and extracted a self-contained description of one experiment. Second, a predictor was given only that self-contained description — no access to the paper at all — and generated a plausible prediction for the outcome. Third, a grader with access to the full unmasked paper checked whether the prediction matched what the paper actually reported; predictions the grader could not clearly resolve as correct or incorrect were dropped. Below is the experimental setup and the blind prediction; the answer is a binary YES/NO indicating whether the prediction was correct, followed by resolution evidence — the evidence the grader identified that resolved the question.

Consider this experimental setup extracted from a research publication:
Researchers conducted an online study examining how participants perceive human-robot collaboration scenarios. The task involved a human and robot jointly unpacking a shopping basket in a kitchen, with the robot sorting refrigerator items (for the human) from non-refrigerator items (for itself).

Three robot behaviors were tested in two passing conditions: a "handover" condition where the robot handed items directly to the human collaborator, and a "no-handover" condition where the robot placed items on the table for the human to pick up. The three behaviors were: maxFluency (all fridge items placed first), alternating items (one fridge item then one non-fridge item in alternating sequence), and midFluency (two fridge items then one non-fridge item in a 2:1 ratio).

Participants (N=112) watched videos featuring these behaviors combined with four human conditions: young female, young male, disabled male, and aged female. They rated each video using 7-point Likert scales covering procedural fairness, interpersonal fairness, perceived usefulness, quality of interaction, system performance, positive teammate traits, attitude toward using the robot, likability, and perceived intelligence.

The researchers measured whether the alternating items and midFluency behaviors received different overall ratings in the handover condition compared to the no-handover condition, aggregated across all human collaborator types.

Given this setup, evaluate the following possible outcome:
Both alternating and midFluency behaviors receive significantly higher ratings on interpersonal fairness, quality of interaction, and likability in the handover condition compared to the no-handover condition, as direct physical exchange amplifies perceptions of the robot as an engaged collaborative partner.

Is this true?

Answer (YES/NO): NO